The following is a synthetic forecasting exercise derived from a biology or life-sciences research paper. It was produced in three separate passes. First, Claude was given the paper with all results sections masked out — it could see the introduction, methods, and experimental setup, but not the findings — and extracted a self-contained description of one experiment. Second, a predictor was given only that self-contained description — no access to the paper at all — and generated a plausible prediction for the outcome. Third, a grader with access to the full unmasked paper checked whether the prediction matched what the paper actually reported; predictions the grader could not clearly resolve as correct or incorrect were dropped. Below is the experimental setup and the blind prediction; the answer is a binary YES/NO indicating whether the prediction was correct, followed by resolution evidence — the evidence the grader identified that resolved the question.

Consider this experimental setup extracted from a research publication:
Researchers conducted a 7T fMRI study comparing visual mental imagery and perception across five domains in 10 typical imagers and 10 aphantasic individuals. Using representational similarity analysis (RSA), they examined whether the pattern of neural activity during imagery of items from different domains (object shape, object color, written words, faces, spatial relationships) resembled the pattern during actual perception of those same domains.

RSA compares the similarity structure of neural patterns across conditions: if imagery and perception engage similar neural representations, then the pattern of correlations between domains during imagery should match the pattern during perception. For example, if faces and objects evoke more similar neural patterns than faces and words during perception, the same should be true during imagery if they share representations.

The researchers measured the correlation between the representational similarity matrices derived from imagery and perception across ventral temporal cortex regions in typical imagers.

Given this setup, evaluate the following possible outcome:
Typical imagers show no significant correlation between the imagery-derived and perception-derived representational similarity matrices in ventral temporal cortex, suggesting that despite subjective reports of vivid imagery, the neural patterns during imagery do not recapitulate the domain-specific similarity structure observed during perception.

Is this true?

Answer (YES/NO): NO